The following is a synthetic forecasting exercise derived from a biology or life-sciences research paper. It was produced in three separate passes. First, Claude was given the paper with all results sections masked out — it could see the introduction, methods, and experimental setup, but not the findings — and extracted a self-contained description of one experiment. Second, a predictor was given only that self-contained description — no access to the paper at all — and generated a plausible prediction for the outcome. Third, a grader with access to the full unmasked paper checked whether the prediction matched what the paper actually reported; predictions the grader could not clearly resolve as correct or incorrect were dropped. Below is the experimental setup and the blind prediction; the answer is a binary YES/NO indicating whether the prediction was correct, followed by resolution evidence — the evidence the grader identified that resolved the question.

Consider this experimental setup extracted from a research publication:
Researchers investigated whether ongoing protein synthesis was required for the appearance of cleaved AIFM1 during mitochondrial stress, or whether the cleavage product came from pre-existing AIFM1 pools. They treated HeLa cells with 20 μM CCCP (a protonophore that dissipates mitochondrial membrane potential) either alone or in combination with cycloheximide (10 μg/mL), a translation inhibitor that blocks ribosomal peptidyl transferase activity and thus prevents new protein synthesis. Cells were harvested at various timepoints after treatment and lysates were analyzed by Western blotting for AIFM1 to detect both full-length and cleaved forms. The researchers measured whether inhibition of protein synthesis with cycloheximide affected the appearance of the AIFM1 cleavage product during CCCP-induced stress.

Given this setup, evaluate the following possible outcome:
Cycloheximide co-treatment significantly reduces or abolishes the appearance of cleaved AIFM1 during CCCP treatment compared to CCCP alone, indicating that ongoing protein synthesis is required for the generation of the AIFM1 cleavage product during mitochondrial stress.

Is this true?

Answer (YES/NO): NO